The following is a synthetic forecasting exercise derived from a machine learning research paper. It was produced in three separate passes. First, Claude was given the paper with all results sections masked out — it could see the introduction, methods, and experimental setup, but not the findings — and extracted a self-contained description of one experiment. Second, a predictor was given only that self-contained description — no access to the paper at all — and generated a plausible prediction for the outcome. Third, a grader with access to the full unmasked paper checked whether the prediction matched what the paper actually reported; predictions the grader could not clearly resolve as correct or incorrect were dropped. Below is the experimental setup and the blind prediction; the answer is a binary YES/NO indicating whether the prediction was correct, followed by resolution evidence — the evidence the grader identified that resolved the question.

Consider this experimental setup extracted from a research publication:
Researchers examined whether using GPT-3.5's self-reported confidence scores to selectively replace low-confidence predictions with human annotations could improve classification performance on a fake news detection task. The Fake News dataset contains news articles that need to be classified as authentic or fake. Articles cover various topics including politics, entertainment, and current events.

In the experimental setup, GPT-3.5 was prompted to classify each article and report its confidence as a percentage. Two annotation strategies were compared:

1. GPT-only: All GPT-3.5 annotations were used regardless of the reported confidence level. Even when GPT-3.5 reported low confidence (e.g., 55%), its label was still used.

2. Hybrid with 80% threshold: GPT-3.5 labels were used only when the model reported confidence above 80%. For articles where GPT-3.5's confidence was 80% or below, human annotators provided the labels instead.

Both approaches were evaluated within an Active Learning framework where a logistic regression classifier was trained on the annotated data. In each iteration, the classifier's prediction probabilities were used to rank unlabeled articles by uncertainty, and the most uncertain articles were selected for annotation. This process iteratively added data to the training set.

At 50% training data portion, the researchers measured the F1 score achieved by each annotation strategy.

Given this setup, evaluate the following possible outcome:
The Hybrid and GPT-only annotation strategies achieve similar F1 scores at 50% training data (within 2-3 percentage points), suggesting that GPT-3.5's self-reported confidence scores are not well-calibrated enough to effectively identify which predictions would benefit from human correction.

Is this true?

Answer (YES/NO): NO